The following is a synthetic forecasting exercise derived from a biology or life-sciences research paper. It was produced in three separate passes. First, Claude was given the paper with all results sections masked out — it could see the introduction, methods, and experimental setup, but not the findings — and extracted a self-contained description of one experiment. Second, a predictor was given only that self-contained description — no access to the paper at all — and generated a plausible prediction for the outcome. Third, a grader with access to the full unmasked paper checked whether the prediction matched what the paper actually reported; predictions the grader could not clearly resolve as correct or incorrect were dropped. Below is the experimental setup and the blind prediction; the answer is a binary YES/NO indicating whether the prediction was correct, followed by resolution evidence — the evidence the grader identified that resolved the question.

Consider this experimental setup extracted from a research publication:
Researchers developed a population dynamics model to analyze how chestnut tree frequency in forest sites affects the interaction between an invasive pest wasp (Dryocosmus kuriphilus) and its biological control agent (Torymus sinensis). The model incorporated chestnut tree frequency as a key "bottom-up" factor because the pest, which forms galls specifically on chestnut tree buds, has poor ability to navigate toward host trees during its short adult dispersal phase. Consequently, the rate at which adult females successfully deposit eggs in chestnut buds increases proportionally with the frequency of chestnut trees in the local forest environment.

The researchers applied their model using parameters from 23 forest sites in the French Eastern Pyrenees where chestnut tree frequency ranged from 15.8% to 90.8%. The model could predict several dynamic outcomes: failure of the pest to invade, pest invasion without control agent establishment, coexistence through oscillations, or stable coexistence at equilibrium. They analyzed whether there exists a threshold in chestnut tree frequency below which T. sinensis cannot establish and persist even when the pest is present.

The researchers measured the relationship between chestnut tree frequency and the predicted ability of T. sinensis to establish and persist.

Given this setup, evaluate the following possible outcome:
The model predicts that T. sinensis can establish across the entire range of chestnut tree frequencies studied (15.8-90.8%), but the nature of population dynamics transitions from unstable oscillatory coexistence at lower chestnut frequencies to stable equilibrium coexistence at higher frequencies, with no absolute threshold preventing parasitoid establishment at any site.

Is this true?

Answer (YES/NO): NO